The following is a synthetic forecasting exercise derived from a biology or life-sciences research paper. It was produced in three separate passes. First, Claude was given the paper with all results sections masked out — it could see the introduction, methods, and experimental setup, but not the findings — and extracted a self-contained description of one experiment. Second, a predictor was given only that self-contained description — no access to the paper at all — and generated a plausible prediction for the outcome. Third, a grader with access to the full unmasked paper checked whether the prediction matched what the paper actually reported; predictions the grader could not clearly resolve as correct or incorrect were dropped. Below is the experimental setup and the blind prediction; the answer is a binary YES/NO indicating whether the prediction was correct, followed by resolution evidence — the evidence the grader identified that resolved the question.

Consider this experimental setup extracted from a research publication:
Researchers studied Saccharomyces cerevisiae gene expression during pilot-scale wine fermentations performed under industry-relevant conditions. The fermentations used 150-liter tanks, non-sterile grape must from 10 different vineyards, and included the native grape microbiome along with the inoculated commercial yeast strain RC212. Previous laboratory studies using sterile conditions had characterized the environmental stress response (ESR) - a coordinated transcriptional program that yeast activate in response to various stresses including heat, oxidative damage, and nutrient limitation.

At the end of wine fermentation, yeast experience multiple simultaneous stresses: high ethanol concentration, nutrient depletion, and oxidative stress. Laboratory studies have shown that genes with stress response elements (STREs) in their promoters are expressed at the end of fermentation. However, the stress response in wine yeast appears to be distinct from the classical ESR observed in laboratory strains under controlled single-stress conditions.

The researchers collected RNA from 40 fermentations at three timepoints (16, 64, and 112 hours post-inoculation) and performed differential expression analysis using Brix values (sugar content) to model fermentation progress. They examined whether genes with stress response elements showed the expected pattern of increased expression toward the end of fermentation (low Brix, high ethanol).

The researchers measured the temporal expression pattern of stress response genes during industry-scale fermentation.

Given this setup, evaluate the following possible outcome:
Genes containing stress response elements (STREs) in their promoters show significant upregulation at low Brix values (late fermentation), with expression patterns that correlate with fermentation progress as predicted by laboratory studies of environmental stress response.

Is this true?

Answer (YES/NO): YES